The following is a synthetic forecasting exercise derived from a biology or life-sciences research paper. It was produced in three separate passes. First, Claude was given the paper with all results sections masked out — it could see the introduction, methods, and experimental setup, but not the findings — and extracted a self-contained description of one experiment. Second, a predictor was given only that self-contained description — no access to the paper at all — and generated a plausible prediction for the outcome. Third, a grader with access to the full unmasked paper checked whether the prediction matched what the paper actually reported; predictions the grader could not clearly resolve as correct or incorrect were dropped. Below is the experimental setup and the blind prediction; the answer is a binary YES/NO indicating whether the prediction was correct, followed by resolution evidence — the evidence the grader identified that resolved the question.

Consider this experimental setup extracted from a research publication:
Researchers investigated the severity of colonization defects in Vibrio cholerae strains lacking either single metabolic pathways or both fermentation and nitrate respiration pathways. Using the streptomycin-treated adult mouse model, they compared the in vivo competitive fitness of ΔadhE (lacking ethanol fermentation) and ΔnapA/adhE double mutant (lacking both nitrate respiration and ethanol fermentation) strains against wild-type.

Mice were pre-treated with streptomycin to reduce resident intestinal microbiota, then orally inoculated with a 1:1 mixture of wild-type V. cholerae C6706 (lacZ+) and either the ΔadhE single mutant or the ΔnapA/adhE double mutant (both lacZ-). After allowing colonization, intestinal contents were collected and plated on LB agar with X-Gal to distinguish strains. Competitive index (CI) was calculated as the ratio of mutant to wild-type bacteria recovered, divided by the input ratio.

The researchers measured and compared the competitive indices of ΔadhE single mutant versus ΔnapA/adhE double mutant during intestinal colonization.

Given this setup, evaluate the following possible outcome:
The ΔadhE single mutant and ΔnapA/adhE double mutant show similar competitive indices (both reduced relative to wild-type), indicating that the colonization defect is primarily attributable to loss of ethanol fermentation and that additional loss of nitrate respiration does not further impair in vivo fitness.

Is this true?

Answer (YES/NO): NO